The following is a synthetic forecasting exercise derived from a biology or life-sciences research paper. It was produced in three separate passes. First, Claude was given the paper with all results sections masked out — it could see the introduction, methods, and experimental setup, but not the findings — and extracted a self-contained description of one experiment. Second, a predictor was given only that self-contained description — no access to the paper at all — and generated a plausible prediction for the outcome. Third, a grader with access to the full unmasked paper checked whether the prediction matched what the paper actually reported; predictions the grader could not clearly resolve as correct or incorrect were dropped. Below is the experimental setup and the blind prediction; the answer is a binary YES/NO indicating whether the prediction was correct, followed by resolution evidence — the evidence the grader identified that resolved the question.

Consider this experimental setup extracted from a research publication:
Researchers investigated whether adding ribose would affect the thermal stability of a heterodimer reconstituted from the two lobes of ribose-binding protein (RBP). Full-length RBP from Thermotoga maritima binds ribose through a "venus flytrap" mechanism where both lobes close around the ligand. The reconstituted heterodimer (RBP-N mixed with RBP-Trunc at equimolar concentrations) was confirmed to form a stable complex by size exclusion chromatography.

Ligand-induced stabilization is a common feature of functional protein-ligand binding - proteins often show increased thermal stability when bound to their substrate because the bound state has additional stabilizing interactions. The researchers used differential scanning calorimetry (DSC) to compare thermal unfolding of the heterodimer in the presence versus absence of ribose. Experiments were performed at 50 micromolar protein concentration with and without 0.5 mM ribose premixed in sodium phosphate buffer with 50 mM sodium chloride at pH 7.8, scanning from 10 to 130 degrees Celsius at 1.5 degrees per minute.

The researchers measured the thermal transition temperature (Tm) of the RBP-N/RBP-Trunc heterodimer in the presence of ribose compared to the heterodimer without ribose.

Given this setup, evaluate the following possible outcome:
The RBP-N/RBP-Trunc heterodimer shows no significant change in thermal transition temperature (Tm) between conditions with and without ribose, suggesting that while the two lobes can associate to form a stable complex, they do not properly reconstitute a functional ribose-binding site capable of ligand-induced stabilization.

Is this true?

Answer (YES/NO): NO